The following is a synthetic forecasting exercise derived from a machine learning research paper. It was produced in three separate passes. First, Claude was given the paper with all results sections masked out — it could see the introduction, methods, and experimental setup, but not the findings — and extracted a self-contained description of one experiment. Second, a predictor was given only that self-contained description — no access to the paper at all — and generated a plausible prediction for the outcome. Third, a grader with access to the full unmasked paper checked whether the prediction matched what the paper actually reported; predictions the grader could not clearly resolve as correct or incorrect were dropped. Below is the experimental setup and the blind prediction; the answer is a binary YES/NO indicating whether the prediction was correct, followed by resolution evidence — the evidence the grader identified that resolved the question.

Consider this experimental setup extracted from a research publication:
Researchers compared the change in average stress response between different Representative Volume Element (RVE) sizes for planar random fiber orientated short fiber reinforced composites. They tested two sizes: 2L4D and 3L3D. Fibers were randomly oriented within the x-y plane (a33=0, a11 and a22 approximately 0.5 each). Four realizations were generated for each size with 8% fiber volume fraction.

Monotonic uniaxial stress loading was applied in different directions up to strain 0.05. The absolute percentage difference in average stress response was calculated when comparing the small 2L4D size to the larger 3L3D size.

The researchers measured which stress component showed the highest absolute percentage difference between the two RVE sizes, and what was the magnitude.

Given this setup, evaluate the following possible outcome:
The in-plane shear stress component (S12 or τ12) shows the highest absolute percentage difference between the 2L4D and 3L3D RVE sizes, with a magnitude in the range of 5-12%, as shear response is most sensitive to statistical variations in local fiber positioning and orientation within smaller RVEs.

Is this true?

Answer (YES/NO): NO